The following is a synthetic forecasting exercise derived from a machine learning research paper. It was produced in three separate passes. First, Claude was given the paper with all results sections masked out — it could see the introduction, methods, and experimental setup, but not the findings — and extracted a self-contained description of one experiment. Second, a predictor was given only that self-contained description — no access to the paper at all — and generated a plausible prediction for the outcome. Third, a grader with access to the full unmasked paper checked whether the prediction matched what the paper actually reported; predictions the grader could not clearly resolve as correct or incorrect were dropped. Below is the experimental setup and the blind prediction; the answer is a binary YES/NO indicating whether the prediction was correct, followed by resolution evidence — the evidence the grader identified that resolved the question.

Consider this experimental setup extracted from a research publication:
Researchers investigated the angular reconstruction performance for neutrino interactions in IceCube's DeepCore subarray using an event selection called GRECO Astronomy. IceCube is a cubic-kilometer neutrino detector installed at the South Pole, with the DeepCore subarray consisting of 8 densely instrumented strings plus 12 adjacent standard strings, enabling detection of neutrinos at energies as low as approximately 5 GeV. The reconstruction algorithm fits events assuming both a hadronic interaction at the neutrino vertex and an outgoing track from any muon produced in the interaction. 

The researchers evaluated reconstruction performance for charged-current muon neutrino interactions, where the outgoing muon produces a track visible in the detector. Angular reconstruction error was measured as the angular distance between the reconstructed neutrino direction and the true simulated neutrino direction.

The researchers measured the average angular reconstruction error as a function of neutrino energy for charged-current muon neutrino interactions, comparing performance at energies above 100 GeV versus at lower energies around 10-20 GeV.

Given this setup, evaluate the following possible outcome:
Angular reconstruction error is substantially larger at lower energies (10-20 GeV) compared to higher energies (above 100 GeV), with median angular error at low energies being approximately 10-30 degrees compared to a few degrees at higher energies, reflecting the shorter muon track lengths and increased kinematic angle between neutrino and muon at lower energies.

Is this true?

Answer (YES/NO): NO